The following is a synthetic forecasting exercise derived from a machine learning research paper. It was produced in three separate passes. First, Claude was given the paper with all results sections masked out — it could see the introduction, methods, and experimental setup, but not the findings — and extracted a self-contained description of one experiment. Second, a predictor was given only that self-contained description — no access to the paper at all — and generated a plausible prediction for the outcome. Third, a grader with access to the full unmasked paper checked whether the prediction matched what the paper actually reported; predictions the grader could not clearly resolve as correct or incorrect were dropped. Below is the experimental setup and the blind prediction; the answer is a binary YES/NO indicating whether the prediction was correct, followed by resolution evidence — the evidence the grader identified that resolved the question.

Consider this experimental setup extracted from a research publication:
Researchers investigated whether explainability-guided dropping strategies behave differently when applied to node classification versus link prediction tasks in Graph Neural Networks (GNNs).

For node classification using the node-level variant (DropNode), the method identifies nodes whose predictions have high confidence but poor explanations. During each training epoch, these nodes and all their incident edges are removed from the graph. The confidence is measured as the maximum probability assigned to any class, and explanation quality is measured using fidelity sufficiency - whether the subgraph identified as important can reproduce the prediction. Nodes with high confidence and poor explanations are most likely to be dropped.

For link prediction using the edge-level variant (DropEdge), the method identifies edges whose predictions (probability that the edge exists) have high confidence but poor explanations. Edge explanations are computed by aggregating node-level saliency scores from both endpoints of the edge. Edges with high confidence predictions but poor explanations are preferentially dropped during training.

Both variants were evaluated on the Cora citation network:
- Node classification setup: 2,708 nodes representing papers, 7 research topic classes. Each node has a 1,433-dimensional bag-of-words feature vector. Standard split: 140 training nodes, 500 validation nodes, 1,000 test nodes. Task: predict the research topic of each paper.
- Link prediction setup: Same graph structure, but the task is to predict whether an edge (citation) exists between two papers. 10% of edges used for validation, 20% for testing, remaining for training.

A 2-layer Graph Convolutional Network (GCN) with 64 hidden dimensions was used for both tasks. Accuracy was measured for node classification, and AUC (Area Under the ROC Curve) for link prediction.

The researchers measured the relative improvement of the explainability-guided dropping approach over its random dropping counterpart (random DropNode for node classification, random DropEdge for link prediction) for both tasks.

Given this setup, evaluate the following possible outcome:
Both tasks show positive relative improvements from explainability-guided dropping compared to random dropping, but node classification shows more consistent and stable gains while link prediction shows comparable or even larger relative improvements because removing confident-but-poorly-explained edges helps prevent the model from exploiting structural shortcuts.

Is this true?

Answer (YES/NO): YES